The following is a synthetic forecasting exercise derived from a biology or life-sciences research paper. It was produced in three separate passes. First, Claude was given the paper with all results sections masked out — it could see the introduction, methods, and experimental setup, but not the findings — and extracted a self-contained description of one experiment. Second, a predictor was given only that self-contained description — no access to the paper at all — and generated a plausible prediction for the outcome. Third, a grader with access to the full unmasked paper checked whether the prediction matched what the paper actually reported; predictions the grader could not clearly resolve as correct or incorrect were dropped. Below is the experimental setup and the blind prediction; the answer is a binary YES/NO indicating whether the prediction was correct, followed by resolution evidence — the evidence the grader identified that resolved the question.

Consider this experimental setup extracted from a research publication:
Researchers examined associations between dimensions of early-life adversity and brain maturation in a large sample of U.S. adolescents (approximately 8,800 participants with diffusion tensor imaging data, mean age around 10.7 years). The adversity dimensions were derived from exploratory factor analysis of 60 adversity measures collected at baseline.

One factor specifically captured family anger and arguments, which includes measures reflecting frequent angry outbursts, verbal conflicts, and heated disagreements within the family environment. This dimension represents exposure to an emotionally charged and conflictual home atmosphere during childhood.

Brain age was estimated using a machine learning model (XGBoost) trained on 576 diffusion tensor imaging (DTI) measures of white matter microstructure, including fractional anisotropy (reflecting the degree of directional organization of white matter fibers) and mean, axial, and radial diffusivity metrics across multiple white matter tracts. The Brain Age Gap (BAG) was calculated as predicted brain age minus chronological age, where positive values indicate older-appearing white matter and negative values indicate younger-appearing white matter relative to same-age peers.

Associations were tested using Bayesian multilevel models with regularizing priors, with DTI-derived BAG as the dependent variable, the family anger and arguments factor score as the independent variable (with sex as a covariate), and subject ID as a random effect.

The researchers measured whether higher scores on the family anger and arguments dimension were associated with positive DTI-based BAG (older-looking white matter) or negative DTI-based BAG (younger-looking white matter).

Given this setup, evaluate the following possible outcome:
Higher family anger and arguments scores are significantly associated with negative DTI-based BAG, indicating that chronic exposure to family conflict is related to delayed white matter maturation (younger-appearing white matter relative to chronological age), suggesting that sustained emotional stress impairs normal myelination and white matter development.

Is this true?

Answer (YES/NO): NO